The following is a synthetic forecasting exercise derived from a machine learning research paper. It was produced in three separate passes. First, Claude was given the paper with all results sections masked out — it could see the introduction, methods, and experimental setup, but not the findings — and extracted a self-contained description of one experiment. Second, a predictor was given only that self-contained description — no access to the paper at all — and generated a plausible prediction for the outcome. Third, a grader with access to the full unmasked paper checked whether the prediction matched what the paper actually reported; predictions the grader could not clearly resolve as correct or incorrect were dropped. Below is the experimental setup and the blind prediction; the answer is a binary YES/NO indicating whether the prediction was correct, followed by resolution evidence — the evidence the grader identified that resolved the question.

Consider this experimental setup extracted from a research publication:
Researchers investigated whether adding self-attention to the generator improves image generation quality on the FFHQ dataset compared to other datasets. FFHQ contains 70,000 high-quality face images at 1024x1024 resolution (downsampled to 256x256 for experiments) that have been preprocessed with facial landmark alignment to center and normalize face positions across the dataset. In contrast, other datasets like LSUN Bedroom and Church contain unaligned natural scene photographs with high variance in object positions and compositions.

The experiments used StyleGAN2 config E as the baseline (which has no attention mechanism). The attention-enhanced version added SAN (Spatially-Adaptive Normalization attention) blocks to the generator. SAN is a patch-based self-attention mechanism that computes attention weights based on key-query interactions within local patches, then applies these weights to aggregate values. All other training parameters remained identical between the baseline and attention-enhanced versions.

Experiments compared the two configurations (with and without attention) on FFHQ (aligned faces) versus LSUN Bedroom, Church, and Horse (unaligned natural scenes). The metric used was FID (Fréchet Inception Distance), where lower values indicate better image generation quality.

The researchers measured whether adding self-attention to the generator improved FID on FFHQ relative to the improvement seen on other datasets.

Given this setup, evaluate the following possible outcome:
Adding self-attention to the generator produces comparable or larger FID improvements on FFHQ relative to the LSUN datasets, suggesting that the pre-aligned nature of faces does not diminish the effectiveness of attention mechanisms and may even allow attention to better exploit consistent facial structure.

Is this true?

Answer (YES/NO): NO